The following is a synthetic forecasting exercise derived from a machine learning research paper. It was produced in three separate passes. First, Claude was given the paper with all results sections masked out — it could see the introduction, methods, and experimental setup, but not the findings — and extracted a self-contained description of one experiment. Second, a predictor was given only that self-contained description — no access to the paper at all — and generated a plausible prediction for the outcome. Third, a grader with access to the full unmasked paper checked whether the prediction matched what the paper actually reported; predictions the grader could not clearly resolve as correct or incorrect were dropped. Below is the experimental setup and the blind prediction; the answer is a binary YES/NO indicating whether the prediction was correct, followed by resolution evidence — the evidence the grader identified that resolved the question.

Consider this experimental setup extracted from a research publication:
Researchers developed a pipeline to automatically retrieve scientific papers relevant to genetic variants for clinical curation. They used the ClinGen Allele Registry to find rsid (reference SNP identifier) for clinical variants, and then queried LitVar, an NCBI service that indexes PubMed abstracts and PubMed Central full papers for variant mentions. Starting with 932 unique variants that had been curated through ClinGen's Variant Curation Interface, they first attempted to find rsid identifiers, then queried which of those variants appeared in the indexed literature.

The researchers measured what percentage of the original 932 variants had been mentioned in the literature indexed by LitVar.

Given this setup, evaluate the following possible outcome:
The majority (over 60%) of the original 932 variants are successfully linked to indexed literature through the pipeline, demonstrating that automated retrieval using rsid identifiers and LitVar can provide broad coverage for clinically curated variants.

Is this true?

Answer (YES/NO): YES